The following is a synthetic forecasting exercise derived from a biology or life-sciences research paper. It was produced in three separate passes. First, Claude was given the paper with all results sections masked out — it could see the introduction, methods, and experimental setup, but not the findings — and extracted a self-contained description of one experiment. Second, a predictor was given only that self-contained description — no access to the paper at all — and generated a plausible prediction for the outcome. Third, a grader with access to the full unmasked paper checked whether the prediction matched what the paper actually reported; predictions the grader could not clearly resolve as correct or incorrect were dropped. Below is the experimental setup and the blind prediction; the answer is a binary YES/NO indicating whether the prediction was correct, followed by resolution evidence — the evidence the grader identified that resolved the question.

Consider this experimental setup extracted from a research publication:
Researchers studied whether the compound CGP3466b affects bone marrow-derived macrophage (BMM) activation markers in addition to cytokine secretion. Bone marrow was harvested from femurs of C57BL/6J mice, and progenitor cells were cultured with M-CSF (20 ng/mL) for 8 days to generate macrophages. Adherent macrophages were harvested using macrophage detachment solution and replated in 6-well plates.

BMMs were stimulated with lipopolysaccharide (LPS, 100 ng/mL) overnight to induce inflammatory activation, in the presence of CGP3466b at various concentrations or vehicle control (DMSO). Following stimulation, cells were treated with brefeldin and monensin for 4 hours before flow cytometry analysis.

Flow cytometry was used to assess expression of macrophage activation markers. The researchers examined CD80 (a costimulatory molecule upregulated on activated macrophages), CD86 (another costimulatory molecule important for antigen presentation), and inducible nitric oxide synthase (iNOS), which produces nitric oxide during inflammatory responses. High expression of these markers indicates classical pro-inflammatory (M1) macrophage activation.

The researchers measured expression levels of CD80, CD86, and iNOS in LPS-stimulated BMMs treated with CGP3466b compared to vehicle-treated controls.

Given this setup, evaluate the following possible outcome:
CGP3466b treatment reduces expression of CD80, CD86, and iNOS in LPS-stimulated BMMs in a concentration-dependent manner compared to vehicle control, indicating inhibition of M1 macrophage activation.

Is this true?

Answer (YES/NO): NO